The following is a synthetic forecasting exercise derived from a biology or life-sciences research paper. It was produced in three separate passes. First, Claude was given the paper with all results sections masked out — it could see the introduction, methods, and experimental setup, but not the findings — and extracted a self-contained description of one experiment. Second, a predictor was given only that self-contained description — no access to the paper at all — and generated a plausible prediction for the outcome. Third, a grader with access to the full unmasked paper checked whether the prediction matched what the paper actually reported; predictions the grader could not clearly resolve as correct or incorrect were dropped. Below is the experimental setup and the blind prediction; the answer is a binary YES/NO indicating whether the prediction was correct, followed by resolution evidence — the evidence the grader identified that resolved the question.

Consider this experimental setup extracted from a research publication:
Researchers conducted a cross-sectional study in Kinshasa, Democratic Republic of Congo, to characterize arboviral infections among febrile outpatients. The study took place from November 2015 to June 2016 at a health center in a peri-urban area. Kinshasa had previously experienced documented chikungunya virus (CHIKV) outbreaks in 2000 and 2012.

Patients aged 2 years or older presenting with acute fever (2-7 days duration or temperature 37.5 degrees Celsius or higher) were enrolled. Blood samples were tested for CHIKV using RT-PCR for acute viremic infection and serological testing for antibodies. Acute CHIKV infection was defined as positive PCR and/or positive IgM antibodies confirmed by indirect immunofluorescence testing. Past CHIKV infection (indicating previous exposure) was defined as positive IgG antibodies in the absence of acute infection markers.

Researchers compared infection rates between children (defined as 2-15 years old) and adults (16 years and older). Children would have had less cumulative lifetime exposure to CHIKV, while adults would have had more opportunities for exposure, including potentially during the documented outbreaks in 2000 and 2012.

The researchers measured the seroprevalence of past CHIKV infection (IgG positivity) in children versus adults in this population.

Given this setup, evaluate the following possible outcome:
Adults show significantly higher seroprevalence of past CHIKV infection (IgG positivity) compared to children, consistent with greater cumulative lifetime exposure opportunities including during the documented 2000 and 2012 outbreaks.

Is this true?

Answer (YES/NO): YES